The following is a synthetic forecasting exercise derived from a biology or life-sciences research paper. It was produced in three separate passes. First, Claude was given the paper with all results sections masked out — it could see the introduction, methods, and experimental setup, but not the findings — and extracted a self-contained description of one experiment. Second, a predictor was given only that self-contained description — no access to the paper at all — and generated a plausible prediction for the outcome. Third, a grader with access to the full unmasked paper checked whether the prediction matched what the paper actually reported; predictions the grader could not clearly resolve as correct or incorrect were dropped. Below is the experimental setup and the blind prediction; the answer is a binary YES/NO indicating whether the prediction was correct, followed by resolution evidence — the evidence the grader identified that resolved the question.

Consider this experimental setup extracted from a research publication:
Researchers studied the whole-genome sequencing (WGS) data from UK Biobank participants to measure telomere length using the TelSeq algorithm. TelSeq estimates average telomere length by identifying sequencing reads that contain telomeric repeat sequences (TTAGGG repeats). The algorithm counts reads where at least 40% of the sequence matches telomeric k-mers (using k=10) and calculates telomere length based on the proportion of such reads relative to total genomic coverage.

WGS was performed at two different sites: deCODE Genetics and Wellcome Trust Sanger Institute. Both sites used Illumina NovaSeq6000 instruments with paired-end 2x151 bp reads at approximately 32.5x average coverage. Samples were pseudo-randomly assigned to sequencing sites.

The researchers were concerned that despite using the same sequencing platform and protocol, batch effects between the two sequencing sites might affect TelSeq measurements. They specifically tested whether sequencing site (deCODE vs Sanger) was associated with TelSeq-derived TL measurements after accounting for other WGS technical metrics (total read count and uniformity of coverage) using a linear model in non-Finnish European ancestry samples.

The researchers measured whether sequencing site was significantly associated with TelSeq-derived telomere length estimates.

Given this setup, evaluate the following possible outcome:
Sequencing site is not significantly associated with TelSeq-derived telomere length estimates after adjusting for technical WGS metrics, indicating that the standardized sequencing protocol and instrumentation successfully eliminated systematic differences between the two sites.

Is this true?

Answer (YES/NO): NO